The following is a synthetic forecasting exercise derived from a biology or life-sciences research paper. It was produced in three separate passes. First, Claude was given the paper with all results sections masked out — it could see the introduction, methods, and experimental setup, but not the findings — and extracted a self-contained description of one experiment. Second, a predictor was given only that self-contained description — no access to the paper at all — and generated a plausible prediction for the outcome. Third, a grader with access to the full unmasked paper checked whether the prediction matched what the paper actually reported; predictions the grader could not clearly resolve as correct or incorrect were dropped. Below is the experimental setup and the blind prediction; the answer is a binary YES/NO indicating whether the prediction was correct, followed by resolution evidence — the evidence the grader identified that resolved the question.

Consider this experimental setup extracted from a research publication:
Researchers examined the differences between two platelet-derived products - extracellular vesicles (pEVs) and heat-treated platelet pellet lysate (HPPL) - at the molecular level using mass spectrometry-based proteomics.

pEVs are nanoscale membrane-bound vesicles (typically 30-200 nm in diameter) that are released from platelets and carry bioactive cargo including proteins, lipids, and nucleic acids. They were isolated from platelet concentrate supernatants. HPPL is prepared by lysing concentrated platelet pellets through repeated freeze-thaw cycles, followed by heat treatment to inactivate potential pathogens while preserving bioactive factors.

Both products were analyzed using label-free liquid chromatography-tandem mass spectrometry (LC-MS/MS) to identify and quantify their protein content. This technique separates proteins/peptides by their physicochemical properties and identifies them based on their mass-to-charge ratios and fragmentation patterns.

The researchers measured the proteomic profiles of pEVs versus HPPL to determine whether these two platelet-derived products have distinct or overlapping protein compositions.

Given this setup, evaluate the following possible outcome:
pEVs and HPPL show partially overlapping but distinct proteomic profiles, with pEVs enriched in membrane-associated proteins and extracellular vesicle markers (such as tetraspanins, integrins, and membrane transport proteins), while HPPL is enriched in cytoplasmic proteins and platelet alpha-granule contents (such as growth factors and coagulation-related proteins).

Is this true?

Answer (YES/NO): NO